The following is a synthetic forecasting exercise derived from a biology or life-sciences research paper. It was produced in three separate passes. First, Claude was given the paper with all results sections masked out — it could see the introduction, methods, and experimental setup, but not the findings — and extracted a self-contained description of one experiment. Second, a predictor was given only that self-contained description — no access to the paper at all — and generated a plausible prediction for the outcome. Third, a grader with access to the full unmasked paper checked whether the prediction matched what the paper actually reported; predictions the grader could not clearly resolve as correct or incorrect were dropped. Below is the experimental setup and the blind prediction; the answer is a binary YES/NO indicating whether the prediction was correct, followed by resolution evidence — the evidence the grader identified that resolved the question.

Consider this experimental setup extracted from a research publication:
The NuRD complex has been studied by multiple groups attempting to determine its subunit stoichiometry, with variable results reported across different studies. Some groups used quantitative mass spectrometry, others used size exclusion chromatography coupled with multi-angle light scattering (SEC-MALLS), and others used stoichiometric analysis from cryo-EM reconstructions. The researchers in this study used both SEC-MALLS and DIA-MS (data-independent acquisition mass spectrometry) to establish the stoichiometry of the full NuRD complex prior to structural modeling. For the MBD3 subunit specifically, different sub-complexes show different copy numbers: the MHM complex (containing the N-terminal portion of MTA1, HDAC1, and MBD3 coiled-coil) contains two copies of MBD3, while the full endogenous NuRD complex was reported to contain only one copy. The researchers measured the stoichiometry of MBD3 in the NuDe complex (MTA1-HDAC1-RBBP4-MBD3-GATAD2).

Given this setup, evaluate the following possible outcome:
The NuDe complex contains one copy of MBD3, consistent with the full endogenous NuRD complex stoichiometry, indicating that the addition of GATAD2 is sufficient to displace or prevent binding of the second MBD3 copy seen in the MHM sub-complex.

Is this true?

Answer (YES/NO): YES